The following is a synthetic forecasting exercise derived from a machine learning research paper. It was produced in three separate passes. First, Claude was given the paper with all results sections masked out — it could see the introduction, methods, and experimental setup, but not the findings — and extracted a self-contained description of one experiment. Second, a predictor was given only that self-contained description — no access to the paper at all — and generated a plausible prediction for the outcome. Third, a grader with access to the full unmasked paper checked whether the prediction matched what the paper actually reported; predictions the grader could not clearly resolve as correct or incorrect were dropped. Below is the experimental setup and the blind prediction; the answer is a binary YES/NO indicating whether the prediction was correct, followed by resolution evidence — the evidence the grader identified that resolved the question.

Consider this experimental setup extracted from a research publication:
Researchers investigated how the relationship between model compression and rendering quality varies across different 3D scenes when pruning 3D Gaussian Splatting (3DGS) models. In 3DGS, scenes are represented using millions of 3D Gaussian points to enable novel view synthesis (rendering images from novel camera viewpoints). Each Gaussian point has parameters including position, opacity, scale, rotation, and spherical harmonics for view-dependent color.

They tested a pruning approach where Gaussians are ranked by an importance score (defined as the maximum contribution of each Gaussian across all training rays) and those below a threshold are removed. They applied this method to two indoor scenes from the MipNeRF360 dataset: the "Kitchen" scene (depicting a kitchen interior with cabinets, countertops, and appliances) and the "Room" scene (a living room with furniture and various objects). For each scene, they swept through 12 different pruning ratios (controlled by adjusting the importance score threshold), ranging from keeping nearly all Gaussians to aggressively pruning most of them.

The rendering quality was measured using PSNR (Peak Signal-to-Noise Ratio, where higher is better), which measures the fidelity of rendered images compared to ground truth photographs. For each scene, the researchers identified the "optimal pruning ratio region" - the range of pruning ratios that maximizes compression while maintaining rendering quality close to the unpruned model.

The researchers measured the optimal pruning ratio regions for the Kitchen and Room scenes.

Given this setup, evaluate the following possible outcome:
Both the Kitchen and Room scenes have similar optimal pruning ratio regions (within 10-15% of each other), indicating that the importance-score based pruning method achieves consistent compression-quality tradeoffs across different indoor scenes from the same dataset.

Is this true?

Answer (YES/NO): NO